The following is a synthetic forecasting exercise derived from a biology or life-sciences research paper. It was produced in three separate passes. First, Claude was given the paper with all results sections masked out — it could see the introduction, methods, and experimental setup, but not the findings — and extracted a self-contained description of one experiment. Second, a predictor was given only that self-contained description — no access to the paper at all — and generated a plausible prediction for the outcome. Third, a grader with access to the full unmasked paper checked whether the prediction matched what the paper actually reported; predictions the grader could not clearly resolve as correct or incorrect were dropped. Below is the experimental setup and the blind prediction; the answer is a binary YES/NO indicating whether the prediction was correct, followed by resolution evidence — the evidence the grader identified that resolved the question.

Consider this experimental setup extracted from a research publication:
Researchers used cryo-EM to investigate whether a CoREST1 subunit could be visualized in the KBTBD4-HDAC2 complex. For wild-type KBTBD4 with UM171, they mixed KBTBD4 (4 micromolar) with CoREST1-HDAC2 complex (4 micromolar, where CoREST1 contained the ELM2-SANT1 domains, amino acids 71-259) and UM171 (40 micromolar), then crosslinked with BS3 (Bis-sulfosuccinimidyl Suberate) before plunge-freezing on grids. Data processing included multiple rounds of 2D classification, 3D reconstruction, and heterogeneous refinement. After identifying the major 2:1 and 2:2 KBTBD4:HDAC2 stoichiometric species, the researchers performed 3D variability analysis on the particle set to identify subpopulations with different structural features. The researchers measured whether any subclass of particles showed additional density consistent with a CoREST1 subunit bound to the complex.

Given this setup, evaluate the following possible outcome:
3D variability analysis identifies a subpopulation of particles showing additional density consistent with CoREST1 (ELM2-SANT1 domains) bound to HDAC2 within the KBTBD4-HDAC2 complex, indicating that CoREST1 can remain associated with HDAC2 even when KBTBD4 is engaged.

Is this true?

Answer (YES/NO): YES